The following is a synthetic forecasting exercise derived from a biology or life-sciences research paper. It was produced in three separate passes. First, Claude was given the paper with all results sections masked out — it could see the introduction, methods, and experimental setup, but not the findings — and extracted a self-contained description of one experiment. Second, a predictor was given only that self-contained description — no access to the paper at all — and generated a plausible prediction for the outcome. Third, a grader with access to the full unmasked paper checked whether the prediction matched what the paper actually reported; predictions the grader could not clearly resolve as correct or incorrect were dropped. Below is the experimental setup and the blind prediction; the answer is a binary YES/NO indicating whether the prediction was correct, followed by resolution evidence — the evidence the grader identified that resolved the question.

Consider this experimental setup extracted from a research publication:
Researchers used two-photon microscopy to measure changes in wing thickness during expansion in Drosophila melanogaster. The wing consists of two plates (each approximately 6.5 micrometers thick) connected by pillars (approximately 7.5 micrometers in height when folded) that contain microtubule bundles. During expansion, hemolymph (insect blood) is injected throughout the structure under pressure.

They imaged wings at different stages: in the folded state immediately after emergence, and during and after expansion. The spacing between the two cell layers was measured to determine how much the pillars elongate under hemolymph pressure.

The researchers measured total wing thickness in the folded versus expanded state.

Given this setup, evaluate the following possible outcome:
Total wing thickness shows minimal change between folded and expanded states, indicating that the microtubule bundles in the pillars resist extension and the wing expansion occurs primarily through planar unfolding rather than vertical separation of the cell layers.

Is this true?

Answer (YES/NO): NO